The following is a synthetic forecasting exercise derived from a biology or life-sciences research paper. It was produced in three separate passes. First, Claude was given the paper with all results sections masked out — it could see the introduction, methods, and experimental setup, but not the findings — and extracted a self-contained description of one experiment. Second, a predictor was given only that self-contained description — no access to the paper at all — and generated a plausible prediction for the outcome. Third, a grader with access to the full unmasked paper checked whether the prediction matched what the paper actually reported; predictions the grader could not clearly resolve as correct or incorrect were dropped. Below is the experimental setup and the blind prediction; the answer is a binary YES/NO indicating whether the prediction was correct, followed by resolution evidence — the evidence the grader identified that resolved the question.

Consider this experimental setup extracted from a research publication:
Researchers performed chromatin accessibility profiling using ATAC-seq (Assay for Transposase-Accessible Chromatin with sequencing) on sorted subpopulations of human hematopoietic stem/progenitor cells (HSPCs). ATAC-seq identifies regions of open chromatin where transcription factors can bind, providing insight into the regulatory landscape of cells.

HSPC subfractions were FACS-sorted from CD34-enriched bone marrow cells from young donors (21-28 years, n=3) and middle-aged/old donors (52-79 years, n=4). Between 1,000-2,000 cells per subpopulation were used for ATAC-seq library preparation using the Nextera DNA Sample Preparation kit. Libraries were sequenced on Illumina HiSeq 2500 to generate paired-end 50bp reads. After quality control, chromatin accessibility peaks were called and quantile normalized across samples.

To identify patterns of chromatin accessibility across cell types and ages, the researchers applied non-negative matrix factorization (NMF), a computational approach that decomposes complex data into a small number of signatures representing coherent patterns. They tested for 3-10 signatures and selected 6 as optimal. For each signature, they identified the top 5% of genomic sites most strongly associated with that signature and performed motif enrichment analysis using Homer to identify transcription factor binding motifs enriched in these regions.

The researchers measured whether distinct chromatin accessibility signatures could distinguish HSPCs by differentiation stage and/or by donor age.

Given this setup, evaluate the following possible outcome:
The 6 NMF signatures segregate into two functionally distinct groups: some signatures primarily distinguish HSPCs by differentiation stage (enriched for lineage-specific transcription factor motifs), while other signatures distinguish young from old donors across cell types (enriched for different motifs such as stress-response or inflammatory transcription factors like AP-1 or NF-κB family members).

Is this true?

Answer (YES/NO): NO